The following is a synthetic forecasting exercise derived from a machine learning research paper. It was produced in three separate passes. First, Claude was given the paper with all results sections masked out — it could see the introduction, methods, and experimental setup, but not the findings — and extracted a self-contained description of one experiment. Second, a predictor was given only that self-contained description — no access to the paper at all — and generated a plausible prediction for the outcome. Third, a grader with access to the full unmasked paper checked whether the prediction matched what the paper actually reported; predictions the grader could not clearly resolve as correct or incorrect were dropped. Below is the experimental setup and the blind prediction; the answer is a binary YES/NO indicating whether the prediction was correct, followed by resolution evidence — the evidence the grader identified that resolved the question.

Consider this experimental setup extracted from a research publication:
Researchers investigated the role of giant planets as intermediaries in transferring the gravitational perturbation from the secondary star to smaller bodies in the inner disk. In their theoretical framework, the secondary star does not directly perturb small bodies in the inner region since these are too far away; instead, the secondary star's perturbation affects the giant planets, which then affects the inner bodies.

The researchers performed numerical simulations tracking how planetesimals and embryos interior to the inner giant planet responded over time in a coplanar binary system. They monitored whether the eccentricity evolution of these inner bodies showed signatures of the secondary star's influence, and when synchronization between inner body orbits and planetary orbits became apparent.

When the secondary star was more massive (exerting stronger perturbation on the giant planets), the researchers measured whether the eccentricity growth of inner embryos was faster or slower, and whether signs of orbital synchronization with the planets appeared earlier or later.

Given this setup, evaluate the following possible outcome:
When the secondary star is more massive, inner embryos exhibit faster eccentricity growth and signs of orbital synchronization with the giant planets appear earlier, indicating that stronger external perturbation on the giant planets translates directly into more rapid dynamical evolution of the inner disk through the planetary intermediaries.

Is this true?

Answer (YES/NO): YES